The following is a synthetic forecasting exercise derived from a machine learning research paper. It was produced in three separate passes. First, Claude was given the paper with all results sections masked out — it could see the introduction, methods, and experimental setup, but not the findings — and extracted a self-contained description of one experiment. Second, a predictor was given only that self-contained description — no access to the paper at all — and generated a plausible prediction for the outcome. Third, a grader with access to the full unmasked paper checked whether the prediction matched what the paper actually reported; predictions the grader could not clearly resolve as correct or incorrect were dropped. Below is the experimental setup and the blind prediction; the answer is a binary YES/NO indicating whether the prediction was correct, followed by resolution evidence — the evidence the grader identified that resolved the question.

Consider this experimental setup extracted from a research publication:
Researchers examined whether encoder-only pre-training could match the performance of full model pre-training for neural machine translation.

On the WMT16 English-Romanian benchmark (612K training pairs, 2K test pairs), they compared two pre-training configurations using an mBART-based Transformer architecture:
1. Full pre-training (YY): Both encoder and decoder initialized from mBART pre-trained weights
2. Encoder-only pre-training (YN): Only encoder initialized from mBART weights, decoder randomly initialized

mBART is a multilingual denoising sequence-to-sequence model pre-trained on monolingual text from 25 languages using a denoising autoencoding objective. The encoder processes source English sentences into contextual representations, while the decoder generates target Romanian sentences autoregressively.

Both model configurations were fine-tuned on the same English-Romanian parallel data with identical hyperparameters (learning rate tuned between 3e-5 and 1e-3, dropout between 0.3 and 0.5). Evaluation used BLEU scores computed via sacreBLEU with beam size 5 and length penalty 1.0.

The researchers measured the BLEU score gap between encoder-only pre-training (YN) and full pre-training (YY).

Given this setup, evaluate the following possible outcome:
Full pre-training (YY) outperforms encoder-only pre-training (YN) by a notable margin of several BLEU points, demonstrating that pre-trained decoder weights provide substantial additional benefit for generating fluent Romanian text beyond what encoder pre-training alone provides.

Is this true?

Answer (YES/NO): NO